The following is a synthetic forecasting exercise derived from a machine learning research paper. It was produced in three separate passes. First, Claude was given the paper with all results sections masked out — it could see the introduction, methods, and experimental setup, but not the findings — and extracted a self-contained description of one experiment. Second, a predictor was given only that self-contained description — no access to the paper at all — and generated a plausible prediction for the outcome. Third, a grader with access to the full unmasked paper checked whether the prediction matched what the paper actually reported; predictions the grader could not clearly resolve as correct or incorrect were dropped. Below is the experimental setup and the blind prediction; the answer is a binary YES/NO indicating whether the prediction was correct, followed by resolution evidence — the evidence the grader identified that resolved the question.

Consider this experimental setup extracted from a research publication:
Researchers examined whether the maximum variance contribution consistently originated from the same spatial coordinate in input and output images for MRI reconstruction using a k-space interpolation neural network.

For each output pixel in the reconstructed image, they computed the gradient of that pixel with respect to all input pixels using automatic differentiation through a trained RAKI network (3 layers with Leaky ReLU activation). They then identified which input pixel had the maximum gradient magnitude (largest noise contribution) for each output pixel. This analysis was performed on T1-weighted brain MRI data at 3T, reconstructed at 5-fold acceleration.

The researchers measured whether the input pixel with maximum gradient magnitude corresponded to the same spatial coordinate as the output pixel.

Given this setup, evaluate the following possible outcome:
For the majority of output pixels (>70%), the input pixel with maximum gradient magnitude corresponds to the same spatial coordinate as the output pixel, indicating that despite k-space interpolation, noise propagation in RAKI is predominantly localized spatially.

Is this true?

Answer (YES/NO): YES